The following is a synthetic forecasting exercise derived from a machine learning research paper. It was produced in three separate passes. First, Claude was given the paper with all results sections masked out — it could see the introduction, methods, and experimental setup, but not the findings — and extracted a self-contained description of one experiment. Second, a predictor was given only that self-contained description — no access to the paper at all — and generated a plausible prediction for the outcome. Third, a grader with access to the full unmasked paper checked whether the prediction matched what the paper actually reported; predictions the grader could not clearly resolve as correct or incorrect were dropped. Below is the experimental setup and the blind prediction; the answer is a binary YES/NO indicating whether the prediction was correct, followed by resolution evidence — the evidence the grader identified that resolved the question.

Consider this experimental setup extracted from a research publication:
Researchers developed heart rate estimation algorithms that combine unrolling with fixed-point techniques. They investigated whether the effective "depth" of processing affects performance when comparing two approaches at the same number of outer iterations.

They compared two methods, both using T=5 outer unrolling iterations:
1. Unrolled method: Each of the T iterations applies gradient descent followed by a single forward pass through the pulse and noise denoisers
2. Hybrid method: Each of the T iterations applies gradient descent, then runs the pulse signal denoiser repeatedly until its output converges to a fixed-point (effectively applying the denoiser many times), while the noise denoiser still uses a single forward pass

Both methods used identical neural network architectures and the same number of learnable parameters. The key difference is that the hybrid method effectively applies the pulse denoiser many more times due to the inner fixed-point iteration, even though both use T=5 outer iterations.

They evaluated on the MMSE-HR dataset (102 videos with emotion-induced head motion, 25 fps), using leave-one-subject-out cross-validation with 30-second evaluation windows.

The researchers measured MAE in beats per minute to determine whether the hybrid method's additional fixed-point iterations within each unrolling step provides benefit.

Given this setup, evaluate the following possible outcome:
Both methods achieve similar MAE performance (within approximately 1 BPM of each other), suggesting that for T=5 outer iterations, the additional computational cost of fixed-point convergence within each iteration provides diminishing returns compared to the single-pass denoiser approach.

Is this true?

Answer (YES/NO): NO